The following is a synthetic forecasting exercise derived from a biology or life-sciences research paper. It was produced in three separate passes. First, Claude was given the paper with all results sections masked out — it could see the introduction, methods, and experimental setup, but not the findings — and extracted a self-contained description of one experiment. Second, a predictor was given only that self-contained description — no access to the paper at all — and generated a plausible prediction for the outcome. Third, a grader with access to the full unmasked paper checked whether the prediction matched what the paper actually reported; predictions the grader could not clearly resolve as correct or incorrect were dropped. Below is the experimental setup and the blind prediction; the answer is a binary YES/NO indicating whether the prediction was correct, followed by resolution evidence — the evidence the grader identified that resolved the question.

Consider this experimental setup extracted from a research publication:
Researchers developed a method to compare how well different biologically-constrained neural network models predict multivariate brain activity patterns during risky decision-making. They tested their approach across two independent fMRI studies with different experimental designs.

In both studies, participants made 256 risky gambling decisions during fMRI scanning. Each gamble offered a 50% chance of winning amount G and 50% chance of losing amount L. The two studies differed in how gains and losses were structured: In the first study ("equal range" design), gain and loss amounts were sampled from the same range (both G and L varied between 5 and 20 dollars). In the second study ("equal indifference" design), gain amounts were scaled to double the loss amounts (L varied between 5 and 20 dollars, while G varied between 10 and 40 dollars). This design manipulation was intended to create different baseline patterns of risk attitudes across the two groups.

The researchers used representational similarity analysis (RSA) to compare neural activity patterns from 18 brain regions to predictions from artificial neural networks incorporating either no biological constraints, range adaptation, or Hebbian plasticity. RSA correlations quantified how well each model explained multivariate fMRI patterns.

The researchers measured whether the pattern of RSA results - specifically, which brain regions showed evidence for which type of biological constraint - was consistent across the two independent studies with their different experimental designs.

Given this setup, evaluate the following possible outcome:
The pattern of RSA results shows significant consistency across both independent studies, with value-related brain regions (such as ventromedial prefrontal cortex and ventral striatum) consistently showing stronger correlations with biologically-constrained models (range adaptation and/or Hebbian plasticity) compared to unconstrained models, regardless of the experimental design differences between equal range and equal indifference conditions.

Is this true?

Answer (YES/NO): NO